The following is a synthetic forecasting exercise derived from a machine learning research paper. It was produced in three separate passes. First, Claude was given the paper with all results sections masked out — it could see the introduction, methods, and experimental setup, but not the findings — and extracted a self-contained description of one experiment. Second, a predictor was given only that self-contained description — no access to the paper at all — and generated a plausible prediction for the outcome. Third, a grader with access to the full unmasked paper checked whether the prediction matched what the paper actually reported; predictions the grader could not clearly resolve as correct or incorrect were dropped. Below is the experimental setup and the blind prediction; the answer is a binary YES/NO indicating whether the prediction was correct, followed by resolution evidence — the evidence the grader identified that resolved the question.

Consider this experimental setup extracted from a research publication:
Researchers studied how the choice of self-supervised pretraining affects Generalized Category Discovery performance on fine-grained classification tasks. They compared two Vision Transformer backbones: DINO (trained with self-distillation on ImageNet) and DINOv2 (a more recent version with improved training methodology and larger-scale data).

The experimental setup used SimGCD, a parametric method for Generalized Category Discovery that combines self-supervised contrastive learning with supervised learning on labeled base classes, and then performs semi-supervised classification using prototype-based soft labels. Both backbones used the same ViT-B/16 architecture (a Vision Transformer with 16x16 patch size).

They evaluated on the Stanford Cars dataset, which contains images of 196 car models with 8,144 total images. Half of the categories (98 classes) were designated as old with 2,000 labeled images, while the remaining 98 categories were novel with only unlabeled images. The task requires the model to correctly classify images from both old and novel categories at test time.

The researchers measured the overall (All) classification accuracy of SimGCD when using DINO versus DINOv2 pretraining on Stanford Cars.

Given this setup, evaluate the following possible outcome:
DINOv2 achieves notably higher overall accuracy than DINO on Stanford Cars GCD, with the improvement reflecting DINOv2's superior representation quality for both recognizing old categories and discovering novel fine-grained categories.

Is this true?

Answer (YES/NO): YES